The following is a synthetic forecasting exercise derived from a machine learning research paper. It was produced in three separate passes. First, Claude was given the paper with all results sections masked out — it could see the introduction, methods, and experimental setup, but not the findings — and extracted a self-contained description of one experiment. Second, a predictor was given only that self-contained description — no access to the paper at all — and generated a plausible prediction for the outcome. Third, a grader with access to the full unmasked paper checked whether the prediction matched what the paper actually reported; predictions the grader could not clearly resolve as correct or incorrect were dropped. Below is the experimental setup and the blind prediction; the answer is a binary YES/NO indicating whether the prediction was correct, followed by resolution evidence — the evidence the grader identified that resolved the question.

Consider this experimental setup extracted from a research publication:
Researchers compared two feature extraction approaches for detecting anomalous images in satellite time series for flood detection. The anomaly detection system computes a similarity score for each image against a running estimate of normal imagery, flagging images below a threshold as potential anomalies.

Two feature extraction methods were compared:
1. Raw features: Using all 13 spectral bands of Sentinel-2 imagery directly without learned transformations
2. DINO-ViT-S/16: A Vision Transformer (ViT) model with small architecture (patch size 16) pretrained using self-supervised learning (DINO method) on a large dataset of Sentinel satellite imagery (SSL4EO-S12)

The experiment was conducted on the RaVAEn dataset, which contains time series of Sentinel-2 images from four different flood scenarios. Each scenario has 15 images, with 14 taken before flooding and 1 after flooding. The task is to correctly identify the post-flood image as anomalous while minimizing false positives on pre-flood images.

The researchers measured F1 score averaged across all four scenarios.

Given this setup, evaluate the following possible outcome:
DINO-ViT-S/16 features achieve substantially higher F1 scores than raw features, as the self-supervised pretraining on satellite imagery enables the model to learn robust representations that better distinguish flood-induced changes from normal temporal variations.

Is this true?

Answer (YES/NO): NO